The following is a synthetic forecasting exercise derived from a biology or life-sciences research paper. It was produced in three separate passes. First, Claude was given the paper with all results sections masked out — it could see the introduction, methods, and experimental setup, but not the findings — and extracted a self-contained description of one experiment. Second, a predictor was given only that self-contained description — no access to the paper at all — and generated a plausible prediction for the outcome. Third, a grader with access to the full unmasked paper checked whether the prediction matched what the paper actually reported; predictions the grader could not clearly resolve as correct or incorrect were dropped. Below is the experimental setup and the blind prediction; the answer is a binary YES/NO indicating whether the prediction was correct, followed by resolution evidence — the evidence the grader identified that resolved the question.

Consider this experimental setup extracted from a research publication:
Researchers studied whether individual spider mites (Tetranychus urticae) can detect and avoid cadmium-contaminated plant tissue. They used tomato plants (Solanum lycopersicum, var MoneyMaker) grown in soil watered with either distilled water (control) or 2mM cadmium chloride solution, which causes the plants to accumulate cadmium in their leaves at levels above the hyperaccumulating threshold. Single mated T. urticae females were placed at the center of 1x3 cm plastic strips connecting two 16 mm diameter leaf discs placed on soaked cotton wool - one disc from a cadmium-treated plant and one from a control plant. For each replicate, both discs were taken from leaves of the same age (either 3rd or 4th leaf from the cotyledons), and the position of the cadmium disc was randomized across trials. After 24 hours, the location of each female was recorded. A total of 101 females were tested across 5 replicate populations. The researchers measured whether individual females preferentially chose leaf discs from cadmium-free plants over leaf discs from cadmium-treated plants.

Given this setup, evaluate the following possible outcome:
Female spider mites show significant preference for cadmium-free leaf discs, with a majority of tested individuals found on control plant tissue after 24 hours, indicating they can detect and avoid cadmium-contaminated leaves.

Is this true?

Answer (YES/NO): NO